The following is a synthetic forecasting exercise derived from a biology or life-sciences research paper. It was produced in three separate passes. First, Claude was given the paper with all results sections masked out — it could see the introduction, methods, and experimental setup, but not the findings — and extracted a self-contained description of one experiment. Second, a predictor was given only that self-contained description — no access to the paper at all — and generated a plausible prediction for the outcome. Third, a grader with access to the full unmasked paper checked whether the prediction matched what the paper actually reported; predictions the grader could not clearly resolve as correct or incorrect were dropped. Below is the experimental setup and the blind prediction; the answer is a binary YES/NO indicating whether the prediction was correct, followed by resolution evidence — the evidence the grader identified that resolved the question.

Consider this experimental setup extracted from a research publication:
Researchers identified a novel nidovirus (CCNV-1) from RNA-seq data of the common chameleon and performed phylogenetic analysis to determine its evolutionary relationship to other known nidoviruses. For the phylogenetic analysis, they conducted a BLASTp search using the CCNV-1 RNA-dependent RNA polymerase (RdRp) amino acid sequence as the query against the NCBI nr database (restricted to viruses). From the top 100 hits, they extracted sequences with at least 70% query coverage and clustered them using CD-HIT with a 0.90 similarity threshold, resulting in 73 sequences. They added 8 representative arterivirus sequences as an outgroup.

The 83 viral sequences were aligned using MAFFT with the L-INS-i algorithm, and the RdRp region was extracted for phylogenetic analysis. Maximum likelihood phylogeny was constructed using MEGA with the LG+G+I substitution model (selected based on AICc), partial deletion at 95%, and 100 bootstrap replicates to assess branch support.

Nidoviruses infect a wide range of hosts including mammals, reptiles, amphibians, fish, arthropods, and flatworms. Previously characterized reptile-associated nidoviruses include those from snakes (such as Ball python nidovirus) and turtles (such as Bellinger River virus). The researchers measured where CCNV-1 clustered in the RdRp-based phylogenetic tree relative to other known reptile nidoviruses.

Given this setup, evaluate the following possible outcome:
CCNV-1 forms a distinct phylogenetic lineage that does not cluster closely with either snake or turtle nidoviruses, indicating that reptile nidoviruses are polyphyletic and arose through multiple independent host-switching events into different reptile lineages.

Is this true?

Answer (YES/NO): NO